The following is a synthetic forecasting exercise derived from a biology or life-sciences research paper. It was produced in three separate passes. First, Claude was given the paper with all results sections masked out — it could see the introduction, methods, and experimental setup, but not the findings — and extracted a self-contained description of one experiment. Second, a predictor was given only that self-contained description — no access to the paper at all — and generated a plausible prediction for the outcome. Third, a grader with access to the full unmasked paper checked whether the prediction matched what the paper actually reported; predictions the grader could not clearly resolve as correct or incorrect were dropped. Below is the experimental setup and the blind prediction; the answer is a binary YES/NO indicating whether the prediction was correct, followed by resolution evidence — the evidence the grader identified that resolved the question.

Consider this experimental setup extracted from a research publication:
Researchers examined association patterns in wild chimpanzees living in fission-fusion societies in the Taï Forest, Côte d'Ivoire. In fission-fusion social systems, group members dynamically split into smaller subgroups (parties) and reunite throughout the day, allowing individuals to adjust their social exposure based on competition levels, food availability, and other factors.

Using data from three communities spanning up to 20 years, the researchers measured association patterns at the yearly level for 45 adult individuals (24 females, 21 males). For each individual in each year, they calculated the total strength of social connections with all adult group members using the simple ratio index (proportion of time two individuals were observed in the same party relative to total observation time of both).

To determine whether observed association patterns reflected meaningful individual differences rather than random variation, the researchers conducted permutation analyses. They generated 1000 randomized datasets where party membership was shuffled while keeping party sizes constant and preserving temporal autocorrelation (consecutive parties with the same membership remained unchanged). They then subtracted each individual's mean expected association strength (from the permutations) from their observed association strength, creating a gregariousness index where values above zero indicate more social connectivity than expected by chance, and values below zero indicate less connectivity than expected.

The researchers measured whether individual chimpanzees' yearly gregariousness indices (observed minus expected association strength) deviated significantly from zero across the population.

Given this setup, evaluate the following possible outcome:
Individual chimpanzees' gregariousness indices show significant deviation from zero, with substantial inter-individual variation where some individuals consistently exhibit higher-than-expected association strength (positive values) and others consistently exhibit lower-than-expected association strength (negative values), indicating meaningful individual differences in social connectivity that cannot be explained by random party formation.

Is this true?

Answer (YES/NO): YES